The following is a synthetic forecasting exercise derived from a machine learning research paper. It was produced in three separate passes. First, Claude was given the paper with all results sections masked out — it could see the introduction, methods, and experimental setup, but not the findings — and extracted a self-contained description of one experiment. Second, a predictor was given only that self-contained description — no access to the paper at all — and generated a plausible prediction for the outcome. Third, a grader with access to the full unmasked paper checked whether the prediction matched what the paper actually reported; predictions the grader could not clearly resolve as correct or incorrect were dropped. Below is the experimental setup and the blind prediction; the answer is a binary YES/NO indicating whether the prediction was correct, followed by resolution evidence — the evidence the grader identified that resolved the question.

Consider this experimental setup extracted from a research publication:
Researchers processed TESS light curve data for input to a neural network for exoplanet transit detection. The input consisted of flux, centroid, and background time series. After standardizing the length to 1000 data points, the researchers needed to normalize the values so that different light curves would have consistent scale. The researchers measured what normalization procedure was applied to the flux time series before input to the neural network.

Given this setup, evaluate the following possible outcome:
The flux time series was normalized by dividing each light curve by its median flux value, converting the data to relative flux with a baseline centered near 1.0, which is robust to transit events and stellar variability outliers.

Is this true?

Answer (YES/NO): NO